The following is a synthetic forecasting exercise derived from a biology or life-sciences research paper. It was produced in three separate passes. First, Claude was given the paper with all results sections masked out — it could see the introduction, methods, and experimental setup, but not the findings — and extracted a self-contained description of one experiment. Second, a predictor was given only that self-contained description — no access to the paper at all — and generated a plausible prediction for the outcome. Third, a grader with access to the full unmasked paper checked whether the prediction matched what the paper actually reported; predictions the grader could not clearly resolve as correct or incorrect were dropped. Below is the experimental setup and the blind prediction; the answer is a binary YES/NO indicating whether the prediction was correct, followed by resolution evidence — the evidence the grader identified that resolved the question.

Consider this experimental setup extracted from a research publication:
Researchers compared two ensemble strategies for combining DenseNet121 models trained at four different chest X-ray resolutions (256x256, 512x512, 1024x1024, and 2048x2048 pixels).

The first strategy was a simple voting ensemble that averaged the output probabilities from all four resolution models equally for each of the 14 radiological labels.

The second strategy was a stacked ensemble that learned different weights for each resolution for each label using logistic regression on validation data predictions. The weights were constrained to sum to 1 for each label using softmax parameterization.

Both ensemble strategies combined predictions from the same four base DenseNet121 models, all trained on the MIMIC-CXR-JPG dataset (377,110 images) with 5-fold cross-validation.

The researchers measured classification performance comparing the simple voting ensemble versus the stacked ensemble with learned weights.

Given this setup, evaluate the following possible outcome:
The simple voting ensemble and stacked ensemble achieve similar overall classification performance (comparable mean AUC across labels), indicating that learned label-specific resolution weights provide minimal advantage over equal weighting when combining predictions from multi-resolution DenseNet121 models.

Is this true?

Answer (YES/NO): YES